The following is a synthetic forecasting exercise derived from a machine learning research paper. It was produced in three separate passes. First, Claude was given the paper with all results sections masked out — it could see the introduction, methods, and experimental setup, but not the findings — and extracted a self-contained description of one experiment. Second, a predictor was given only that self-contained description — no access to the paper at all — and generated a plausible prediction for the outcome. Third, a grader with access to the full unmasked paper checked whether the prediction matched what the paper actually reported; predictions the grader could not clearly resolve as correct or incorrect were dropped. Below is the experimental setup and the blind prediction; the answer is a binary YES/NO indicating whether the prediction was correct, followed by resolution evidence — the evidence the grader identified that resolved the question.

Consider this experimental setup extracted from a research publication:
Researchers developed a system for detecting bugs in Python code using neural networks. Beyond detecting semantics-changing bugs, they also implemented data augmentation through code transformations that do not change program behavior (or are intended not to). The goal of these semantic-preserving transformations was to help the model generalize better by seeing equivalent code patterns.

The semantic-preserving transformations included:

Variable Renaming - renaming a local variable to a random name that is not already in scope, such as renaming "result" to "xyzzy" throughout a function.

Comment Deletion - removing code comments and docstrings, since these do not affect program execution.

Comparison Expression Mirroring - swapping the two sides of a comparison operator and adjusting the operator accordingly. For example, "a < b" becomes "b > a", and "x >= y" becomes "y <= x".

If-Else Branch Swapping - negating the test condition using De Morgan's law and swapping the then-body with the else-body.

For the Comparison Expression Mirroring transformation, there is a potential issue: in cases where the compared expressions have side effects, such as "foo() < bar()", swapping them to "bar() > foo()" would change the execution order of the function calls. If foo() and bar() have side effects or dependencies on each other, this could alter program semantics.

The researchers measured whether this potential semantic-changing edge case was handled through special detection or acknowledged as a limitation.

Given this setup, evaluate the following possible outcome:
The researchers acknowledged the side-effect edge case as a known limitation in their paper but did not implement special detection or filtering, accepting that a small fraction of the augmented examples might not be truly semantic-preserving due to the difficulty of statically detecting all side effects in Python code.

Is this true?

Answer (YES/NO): YES